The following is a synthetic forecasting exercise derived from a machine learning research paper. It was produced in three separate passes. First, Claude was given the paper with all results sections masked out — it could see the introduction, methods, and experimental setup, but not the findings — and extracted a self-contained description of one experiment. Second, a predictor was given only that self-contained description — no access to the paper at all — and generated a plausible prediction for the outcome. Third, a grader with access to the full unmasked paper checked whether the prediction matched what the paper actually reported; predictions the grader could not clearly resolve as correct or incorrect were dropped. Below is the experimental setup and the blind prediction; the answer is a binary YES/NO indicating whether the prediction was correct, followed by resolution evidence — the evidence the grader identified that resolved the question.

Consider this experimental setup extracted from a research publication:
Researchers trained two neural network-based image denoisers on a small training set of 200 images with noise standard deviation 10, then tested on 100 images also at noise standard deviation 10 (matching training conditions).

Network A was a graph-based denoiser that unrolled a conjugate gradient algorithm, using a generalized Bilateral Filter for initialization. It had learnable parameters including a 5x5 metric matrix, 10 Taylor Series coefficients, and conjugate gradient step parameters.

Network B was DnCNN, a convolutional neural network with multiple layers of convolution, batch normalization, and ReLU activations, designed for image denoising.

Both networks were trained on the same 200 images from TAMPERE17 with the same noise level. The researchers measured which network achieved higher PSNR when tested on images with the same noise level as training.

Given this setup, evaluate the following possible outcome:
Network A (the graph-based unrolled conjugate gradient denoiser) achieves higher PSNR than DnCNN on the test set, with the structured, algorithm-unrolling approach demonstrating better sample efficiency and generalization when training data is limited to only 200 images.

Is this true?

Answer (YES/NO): NO